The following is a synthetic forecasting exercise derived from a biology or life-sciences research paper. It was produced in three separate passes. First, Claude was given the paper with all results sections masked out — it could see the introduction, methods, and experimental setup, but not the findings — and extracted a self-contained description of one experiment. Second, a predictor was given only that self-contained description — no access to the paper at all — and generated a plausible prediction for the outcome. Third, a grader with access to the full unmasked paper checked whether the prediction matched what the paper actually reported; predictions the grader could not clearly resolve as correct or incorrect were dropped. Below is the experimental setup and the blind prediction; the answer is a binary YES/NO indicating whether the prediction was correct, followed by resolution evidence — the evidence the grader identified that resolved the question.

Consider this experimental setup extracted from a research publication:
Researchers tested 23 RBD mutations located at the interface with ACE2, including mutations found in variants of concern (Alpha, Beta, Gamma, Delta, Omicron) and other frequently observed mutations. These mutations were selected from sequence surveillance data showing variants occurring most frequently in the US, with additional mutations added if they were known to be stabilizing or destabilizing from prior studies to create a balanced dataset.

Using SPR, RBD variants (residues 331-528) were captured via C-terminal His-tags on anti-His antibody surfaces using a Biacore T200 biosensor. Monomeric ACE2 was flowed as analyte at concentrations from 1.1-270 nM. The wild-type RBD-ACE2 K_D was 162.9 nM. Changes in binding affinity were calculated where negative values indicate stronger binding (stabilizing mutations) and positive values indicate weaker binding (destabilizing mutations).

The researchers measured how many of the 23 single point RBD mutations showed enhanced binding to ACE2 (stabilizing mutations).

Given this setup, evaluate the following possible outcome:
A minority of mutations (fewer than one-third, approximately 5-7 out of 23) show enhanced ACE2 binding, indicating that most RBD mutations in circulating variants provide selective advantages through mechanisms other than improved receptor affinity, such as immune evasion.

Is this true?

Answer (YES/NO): NO